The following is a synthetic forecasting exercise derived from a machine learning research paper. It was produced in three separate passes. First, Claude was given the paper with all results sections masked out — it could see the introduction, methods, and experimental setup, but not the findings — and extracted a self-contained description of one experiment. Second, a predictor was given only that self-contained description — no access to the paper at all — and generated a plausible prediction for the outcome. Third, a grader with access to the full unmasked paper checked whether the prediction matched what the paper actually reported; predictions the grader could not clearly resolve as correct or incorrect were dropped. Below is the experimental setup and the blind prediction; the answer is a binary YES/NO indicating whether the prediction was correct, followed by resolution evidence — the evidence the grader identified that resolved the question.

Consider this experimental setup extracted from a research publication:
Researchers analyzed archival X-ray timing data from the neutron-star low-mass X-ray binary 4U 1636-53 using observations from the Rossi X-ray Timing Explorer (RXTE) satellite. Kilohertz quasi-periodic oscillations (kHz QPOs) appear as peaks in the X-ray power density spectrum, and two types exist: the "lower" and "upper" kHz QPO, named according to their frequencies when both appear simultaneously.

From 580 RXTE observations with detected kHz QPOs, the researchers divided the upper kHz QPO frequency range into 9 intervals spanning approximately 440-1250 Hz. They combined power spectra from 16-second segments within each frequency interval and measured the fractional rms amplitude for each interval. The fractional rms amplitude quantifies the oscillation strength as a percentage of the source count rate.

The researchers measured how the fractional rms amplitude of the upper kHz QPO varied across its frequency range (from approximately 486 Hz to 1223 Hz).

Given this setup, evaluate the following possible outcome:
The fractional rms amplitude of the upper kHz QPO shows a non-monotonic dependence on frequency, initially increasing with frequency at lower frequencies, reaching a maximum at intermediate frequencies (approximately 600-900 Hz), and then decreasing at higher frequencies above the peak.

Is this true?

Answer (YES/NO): NO